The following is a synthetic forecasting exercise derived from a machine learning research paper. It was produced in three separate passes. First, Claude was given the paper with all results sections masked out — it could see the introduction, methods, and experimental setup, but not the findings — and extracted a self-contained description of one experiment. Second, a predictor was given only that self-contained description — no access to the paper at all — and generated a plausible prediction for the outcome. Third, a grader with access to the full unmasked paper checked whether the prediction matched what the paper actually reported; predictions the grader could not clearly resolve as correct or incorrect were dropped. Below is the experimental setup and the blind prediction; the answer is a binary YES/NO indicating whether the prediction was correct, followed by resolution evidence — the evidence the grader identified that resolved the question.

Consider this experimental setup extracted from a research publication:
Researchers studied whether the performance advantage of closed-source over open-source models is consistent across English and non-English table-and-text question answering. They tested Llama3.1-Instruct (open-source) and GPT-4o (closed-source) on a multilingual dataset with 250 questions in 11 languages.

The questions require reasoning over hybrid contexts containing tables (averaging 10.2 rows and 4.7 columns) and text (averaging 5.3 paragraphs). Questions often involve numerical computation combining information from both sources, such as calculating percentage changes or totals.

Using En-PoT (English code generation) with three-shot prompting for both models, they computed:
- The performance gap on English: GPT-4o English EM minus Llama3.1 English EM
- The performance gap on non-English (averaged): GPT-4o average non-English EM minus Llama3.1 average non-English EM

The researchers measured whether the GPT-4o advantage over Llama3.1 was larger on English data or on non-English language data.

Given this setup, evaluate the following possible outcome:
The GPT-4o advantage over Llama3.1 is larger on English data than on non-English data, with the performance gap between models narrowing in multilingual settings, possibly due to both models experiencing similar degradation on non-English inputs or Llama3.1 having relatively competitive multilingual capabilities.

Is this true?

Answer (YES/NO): NO